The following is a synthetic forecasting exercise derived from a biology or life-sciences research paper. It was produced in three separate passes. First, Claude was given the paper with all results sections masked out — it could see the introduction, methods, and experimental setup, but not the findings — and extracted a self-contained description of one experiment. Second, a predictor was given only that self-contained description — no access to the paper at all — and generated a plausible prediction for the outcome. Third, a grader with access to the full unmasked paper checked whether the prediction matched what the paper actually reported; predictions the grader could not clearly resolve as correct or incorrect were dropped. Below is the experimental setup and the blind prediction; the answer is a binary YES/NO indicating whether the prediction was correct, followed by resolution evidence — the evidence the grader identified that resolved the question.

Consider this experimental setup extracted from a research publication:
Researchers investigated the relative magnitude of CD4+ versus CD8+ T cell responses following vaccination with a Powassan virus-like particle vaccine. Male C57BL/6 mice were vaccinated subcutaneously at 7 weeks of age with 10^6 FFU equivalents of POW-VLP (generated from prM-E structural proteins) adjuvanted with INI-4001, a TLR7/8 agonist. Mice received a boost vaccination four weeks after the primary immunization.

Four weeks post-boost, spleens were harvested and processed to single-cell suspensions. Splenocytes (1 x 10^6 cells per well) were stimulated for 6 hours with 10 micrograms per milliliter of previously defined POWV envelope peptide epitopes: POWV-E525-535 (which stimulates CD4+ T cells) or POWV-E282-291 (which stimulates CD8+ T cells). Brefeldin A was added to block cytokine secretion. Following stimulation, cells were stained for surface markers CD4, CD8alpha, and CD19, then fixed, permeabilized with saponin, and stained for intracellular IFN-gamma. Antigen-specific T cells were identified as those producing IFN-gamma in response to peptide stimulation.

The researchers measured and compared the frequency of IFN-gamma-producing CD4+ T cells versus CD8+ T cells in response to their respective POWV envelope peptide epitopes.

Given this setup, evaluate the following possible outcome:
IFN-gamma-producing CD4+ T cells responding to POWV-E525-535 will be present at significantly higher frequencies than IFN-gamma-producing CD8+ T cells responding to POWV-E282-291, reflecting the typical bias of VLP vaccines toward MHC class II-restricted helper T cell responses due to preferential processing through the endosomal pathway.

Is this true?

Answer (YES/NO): NO